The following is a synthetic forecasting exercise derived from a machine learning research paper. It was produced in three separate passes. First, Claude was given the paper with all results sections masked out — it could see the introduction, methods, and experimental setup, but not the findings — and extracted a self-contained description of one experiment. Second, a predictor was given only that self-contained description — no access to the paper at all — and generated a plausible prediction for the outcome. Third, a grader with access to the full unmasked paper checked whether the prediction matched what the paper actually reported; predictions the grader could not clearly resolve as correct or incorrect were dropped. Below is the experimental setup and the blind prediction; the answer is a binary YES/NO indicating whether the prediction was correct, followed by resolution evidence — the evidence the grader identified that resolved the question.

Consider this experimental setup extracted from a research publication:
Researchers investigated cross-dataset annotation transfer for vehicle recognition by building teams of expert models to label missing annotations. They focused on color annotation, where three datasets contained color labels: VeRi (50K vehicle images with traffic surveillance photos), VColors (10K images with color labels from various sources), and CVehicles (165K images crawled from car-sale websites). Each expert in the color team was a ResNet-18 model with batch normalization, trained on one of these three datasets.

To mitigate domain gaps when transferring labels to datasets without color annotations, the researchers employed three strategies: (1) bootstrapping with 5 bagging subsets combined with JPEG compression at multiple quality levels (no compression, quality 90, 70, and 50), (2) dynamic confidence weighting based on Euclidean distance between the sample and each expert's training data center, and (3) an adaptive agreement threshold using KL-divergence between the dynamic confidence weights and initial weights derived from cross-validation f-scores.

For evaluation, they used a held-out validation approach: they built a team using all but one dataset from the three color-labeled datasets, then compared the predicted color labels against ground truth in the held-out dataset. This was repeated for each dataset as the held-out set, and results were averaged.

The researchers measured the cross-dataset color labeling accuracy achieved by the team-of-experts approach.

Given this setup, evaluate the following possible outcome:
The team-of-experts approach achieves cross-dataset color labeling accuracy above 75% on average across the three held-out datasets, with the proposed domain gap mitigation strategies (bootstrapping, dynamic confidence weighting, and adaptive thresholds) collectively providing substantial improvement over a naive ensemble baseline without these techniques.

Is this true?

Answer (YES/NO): YES